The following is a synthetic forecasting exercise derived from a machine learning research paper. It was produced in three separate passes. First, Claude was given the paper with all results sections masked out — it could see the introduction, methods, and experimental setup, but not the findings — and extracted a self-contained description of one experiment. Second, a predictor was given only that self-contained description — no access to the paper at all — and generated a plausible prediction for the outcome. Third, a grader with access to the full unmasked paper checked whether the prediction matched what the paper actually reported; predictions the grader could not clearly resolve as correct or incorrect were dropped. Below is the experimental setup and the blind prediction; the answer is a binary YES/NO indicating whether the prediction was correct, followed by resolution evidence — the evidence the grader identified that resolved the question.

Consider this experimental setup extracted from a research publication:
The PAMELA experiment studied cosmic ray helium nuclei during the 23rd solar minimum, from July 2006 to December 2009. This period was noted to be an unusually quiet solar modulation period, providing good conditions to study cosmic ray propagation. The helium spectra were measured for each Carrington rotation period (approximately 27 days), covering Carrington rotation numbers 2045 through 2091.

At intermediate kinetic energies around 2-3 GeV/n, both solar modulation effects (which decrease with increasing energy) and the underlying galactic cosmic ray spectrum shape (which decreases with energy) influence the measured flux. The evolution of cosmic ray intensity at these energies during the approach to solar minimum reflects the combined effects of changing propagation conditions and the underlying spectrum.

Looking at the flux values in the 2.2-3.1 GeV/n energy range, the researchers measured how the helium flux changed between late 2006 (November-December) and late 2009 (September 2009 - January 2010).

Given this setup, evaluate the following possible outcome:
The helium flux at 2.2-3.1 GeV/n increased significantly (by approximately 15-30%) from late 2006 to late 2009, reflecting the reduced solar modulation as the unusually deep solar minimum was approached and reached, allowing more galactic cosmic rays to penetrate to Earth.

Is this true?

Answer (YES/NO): NO